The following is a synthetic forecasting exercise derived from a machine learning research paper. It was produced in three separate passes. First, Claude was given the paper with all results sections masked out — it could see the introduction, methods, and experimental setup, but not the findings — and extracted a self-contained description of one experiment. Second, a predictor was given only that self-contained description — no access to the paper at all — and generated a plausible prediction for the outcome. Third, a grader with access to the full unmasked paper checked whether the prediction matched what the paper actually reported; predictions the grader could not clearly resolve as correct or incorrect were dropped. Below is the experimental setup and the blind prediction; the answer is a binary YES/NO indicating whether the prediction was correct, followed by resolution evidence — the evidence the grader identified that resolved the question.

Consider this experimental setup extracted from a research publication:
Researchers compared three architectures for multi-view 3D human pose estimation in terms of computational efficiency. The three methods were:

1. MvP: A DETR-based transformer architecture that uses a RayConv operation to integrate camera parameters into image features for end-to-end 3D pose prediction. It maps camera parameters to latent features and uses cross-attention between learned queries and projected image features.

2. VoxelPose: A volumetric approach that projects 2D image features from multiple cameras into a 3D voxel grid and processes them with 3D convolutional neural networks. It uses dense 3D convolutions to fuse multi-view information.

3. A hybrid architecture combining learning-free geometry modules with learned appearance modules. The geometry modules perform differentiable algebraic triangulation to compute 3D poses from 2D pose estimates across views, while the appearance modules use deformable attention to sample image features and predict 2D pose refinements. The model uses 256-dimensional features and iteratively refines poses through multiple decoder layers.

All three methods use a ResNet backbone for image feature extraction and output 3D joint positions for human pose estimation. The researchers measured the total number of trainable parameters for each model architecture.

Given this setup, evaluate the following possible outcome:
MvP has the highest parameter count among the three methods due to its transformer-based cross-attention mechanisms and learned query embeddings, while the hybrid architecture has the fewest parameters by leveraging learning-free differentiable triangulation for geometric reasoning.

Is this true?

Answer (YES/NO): YES